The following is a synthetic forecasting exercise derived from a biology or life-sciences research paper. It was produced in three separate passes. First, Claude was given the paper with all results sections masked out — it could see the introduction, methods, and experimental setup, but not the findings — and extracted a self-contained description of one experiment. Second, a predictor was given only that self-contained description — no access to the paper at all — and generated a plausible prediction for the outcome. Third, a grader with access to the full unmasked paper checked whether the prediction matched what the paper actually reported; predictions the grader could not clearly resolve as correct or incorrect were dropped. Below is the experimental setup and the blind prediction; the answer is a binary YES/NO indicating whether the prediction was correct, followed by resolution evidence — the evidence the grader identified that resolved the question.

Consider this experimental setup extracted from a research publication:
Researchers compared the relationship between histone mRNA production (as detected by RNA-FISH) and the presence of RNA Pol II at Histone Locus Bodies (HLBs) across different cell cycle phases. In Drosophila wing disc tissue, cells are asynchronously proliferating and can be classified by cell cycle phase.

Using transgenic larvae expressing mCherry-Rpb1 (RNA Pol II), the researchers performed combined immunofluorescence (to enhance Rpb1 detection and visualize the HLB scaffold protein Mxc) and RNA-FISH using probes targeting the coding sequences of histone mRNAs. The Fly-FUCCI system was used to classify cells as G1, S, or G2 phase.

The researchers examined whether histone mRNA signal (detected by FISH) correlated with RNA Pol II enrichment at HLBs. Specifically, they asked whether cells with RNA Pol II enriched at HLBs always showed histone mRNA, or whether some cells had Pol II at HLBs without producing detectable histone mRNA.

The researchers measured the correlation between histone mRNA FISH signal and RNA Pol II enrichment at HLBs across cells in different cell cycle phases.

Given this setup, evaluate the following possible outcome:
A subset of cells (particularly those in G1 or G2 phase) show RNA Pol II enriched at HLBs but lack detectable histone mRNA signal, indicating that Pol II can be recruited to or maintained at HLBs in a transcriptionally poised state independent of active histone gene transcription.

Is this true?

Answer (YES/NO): YES